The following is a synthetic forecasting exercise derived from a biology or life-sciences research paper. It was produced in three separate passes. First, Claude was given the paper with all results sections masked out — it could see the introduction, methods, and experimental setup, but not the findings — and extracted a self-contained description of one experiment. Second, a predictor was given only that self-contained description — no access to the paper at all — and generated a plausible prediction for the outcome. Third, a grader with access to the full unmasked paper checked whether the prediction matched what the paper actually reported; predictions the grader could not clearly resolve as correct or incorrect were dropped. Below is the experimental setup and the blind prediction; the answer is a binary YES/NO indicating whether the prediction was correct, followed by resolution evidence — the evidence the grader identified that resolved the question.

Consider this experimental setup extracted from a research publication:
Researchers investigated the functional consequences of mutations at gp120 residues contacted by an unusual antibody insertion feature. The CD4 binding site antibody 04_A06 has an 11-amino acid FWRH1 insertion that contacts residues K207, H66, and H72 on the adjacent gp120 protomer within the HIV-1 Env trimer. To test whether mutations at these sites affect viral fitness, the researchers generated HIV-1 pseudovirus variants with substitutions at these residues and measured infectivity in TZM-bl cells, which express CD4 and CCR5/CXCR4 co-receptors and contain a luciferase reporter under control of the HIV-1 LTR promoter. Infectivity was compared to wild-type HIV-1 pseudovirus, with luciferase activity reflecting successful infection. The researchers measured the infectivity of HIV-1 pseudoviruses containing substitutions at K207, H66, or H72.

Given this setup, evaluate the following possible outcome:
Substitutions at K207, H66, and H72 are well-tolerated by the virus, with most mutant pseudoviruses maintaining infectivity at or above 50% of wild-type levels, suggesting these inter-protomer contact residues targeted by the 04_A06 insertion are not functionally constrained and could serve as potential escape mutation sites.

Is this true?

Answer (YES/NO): NO